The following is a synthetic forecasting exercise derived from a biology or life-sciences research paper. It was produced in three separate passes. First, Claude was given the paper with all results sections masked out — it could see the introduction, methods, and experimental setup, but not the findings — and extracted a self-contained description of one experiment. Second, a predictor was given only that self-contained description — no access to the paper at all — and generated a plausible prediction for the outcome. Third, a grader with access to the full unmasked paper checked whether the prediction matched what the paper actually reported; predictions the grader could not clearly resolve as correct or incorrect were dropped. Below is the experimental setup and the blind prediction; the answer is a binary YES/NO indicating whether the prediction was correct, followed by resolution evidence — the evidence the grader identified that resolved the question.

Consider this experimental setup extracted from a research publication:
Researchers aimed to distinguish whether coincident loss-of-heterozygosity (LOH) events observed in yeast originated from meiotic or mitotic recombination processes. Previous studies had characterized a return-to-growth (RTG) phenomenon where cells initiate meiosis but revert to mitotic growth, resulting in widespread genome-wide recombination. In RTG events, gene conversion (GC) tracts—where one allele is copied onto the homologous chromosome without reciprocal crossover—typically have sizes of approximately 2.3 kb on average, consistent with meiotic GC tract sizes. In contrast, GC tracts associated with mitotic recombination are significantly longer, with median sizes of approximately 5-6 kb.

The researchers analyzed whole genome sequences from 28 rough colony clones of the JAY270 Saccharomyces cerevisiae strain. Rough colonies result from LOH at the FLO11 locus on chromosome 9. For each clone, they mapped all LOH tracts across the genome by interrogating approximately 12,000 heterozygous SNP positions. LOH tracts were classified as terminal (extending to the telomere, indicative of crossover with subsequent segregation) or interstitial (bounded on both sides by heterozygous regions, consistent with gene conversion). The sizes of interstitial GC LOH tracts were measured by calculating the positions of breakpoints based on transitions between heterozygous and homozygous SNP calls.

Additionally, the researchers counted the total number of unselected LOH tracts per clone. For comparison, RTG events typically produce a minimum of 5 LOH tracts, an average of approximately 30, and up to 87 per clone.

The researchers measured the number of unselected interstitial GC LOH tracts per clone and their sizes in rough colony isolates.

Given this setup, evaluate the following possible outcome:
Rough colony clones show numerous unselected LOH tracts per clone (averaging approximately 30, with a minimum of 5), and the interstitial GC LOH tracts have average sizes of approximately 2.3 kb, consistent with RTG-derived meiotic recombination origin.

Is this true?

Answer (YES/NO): NO